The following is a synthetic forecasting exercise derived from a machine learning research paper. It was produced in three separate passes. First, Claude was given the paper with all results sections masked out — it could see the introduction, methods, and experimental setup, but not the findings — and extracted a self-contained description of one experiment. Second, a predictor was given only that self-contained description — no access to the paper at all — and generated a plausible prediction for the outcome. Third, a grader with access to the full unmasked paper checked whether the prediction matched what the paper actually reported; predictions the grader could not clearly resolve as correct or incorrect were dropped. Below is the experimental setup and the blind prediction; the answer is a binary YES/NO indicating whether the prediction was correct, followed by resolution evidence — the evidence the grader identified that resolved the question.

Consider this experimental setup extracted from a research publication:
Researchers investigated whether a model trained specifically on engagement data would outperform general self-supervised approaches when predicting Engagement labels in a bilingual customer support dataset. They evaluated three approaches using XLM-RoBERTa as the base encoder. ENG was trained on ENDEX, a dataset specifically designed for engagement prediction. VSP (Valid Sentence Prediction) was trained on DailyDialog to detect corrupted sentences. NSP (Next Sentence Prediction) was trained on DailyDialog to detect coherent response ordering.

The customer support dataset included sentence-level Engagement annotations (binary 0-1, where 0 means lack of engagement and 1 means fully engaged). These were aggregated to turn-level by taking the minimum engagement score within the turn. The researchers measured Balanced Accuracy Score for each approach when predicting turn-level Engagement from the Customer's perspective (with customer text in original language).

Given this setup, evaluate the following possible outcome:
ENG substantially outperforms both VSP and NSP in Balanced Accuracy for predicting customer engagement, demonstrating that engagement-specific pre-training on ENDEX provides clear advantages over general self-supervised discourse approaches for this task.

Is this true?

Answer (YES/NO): NO